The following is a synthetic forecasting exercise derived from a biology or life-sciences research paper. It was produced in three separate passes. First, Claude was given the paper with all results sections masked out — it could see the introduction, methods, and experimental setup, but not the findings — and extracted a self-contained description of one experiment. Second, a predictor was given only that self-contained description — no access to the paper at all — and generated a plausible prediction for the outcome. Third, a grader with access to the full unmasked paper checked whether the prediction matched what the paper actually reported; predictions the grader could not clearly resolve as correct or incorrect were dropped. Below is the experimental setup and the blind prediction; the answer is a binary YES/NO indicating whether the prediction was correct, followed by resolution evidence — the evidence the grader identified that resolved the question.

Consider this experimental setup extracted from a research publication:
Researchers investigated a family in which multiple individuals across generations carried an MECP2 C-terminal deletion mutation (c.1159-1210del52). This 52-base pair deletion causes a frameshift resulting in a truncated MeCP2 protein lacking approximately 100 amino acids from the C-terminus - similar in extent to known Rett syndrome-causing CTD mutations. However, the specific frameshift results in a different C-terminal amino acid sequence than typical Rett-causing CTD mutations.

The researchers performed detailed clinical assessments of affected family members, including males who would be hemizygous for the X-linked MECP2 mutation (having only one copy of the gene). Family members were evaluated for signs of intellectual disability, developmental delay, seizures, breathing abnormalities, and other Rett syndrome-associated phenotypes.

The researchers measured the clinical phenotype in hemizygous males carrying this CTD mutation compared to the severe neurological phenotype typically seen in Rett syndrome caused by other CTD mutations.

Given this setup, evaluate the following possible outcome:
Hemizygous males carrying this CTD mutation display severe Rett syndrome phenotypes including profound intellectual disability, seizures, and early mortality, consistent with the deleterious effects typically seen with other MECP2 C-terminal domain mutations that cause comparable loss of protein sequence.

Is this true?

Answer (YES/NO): NO